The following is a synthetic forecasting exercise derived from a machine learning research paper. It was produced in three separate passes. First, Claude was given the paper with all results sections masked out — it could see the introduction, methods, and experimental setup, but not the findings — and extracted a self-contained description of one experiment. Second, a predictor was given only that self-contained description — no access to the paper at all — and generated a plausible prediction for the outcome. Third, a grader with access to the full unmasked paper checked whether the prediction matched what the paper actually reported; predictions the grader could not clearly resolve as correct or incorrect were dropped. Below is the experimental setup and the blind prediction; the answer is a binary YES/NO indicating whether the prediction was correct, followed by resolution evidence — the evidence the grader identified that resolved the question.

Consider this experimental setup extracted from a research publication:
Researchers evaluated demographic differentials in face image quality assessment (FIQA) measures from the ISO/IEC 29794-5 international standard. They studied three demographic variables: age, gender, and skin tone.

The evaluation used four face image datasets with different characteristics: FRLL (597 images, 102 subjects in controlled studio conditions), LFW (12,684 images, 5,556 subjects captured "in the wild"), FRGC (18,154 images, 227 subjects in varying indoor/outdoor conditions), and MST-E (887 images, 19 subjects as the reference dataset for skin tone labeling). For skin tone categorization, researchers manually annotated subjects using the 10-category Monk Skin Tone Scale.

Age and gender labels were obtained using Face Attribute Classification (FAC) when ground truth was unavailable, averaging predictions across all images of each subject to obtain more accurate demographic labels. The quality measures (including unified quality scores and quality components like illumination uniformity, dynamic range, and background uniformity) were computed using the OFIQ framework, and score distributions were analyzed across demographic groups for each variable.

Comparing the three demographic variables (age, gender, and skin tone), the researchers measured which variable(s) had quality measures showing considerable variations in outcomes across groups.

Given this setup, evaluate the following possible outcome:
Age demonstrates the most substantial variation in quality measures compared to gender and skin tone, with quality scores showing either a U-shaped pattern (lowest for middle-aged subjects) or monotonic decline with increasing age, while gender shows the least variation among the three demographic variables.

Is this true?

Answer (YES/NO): NO